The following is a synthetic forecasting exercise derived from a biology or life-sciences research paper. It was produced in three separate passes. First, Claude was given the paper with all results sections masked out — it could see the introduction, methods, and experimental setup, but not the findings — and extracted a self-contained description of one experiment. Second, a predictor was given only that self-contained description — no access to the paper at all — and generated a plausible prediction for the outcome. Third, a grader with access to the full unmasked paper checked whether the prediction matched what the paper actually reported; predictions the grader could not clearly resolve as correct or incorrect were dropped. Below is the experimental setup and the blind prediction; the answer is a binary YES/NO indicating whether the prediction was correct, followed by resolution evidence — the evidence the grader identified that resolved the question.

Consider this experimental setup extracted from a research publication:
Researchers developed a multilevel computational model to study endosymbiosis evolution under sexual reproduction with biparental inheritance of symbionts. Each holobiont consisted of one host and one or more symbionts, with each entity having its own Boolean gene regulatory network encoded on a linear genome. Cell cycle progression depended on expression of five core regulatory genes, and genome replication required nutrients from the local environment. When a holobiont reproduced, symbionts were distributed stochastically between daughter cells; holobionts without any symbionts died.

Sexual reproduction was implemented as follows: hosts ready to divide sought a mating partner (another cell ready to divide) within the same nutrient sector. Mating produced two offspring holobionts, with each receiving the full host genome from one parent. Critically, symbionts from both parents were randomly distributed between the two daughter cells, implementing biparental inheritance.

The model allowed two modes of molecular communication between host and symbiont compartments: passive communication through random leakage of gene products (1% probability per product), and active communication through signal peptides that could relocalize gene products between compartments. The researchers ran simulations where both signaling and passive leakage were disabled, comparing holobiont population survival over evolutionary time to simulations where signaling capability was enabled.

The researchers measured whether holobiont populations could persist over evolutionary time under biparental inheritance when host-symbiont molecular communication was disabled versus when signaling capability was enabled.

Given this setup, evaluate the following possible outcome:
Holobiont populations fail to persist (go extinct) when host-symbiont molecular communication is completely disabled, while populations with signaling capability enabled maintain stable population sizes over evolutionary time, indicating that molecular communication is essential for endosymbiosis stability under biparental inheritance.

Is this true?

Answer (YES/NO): NO